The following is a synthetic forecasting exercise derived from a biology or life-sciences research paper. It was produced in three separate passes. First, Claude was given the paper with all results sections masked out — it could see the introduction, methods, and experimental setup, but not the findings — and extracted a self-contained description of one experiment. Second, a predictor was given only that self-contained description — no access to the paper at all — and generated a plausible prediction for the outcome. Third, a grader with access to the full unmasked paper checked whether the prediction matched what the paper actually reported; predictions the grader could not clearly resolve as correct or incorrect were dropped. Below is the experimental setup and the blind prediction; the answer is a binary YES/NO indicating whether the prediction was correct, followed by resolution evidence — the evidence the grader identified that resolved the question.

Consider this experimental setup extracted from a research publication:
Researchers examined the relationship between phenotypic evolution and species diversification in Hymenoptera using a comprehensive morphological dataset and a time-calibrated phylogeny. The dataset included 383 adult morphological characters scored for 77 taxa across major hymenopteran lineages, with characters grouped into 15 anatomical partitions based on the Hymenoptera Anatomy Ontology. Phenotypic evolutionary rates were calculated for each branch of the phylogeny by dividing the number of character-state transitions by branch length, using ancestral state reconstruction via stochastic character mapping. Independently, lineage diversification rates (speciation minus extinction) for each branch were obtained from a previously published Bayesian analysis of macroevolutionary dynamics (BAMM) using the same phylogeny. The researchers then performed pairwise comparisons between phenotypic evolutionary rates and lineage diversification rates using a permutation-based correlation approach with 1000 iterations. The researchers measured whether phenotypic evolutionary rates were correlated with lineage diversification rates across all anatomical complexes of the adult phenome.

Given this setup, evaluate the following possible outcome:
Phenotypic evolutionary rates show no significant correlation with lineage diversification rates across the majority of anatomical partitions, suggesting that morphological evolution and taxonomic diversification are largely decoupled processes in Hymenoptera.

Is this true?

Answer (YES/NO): YES